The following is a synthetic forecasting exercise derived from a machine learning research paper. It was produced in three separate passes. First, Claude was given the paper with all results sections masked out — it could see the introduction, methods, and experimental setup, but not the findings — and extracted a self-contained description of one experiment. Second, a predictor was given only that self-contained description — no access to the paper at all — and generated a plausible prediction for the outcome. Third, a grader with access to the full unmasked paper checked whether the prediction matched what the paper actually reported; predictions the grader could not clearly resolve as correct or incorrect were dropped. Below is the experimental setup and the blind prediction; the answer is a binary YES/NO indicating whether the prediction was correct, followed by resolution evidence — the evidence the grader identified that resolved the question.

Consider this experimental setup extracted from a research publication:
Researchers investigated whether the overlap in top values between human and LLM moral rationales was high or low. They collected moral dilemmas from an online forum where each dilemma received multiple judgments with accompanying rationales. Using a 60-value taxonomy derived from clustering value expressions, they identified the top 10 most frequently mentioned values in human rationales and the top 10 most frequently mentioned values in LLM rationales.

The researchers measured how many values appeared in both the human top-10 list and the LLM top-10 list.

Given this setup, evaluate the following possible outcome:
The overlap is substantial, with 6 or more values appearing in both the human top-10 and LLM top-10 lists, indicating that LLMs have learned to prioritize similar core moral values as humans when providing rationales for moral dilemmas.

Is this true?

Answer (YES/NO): YES